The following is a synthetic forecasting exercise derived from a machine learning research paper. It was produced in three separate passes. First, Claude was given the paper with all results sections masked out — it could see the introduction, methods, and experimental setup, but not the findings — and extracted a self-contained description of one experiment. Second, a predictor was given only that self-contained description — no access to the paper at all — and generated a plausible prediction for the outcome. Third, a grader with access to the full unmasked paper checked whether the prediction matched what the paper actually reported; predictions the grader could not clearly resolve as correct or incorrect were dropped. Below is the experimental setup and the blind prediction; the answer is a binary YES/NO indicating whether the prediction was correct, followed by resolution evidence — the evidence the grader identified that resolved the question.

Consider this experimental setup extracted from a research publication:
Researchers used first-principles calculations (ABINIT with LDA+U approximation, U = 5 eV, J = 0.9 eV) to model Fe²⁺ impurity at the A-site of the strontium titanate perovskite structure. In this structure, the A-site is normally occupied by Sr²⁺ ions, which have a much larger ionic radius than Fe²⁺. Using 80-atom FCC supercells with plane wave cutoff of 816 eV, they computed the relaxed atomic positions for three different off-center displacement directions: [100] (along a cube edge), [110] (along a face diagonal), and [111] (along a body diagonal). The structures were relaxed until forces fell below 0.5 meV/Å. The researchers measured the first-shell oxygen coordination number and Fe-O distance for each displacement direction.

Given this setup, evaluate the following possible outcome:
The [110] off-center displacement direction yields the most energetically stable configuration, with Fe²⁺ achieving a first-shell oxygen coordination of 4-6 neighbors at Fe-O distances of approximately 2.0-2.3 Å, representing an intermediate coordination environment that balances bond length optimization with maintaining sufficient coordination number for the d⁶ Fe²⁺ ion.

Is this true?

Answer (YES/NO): NO